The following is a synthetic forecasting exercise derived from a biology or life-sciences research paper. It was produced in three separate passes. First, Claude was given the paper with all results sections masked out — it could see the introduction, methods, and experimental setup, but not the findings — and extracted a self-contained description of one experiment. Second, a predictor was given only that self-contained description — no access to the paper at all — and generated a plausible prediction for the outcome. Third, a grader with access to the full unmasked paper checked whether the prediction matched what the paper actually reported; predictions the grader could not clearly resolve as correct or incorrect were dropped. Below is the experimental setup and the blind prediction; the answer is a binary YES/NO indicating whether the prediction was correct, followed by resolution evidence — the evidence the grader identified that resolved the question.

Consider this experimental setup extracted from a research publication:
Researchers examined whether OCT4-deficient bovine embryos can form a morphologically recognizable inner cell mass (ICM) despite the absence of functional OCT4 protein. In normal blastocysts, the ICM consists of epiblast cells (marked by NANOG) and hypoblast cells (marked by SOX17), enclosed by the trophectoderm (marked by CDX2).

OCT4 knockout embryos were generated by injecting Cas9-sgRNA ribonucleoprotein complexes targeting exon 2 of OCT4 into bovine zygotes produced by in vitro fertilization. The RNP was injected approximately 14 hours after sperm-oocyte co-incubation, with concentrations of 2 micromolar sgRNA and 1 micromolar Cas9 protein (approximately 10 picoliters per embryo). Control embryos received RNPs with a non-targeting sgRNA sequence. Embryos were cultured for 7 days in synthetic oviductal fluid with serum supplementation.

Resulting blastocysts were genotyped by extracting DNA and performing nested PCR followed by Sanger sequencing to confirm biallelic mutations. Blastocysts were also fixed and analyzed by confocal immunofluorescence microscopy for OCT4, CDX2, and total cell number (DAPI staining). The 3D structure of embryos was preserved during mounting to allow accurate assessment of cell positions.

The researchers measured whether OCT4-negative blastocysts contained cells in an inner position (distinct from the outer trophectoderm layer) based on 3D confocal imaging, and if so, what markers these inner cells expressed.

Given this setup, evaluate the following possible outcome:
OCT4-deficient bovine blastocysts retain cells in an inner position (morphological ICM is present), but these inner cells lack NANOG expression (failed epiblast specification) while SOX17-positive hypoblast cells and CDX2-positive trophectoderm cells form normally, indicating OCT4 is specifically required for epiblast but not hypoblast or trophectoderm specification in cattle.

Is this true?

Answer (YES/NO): NO